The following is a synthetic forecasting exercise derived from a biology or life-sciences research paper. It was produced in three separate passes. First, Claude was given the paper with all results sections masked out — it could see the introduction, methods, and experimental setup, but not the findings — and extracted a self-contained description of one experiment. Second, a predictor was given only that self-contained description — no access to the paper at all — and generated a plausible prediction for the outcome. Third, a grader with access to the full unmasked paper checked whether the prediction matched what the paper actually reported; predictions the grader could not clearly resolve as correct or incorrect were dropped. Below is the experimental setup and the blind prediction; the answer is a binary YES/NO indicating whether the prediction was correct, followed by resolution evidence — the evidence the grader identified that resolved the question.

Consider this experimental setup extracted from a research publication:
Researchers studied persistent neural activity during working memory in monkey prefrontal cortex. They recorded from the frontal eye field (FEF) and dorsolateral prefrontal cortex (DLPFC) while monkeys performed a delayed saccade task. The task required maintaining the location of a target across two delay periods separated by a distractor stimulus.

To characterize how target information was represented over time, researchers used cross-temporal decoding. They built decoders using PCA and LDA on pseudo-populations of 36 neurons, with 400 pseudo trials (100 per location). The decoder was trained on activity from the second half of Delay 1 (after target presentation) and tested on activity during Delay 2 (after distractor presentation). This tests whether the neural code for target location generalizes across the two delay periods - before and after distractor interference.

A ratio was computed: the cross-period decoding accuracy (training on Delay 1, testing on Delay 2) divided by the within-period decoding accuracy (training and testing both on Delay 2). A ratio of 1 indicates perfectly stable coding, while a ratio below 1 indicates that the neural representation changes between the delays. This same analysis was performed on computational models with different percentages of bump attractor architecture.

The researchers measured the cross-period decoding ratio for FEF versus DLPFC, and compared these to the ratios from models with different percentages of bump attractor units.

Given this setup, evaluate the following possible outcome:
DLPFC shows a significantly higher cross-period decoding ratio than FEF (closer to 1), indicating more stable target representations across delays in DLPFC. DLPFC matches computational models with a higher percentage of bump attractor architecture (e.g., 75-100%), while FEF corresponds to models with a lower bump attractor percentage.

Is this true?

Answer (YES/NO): NO